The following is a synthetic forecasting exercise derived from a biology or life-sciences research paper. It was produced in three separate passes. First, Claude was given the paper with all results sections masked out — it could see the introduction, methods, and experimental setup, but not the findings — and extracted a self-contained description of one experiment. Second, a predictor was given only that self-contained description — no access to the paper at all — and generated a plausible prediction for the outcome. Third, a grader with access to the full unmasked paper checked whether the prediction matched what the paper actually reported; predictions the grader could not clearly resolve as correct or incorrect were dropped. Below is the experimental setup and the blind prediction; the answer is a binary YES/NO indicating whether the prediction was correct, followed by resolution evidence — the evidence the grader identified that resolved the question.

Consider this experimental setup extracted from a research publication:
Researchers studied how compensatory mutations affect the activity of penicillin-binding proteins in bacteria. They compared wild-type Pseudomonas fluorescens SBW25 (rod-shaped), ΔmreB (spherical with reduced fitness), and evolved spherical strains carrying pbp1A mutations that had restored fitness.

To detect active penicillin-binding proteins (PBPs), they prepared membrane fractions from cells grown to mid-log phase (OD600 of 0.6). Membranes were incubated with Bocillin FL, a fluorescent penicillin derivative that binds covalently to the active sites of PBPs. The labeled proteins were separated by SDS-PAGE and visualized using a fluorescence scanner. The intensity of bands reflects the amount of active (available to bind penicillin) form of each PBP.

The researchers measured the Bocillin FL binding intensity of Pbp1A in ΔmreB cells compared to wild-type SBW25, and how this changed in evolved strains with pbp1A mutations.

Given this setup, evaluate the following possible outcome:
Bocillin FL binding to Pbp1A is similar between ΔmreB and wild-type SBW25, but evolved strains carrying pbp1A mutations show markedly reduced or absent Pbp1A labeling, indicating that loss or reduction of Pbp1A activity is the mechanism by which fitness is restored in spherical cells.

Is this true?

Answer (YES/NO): NO